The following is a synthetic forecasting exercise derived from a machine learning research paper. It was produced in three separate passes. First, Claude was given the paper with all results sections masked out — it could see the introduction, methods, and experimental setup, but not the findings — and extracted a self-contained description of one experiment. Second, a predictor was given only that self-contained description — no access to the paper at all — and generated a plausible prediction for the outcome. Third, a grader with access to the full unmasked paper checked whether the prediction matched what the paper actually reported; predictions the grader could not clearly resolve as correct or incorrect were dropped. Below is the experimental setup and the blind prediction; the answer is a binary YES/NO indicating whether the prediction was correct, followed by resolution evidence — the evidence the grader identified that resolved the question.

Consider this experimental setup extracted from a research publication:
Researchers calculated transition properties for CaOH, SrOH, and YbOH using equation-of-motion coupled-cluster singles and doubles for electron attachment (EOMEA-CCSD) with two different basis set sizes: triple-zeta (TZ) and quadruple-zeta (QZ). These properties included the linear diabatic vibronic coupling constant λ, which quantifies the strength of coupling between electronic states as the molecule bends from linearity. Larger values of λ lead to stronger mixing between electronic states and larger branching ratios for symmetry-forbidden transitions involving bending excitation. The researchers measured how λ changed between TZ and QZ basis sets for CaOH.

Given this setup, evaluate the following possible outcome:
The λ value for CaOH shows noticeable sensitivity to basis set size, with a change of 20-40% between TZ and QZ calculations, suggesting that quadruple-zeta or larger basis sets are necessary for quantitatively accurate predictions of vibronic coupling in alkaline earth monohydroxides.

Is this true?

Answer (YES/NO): YES